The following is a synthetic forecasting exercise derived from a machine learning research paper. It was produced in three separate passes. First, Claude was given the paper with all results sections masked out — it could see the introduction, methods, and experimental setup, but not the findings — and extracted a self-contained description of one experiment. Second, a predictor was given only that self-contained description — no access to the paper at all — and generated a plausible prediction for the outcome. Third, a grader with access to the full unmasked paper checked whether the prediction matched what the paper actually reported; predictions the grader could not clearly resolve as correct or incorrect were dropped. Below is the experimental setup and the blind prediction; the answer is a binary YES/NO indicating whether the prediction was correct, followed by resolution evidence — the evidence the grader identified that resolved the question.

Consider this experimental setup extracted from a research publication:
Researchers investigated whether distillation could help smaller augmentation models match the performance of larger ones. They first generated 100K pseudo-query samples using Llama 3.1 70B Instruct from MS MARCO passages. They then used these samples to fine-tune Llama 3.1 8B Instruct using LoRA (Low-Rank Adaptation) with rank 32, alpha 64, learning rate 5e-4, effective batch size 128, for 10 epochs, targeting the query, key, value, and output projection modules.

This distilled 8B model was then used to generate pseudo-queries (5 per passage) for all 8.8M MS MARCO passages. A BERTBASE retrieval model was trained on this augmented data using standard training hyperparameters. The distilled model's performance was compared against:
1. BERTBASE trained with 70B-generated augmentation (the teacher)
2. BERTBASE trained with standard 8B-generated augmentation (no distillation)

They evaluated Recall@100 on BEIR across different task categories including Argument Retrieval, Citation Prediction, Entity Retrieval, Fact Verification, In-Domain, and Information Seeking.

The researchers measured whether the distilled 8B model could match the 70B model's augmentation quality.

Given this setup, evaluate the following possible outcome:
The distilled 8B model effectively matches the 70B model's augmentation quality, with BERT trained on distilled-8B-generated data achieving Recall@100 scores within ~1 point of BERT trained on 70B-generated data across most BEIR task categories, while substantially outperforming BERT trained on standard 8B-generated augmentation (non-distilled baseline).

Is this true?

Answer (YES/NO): NO